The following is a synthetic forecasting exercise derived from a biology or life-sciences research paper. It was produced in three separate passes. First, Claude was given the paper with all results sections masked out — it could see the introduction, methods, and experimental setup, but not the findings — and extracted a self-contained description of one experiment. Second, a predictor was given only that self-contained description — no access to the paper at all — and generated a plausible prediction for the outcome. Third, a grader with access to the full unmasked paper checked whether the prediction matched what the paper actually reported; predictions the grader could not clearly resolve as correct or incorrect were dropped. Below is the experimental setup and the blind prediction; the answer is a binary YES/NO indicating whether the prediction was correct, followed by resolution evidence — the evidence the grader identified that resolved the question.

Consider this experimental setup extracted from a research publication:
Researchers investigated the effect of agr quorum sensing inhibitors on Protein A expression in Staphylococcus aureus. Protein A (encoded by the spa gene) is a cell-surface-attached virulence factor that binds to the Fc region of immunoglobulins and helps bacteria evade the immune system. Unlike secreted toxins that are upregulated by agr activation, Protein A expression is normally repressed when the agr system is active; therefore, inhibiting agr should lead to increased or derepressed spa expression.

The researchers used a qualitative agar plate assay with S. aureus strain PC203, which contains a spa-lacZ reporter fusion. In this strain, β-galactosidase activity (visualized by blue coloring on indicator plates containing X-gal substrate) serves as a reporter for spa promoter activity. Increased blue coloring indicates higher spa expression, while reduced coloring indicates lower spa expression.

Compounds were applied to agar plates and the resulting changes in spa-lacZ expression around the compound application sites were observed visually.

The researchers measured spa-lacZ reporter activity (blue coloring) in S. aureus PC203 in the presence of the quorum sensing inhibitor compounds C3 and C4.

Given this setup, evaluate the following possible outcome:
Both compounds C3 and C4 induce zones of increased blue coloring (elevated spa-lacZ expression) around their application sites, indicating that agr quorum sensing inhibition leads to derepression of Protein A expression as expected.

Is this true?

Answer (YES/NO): YES